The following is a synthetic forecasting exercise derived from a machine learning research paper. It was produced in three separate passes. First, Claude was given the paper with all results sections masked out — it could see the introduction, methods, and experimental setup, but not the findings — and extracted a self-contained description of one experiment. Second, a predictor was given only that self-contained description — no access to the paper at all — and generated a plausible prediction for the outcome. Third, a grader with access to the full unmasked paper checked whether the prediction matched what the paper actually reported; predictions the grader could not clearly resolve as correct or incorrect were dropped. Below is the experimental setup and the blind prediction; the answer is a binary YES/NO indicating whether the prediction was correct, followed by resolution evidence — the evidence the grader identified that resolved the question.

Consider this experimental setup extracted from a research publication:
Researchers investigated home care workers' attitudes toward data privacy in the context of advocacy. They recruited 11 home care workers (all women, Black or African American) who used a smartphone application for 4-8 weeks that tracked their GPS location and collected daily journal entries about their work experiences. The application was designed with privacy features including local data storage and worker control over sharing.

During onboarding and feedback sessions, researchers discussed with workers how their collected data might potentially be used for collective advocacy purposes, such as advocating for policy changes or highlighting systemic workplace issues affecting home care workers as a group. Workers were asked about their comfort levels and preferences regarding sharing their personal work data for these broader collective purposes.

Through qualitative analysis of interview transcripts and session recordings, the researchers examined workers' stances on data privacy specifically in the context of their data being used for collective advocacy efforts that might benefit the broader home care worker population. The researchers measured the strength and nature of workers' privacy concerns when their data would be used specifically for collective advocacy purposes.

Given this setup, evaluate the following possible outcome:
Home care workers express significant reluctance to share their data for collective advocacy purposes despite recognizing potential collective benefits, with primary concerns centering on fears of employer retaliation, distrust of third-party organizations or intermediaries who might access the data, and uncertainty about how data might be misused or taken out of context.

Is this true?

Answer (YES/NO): NO